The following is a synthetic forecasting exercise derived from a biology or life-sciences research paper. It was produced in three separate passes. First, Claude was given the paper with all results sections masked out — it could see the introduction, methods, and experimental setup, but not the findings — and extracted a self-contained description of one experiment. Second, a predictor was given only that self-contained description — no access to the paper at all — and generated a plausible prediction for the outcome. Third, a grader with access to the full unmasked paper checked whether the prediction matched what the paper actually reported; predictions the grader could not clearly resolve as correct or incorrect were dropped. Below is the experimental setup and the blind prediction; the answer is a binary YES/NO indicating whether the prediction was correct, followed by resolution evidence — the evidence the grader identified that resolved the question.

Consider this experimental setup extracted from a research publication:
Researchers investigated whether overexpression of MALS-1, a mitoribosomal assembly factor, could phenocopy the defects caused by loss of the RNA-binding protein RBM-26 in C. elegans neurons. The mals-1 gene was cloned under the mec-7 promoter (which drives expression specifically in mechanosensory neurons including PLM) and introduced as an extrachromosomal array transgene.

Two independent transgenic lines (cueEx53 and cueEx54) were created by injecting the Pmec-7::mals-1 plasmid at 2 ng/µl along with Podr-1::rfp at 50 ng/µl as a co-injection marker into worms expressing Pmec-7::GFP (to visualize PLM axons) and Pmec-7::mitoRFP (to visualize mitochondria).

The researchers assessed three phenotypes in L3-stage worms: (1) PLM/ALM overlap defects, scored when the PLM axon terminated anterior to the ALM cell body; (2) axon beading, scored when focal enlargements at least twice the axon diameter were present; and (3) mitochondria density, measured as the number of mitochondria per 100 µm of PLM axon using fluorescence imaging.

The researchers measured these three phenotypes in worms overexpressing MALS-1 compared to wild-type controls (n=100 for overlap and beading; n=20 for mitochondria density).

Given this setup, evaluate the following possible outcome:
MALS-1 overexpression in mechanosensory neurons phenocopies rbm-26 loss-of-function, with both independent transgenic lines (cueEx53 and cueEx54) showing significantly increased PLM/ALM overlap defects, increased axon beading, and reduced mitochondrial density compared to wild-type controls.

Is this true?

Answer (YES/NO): YES